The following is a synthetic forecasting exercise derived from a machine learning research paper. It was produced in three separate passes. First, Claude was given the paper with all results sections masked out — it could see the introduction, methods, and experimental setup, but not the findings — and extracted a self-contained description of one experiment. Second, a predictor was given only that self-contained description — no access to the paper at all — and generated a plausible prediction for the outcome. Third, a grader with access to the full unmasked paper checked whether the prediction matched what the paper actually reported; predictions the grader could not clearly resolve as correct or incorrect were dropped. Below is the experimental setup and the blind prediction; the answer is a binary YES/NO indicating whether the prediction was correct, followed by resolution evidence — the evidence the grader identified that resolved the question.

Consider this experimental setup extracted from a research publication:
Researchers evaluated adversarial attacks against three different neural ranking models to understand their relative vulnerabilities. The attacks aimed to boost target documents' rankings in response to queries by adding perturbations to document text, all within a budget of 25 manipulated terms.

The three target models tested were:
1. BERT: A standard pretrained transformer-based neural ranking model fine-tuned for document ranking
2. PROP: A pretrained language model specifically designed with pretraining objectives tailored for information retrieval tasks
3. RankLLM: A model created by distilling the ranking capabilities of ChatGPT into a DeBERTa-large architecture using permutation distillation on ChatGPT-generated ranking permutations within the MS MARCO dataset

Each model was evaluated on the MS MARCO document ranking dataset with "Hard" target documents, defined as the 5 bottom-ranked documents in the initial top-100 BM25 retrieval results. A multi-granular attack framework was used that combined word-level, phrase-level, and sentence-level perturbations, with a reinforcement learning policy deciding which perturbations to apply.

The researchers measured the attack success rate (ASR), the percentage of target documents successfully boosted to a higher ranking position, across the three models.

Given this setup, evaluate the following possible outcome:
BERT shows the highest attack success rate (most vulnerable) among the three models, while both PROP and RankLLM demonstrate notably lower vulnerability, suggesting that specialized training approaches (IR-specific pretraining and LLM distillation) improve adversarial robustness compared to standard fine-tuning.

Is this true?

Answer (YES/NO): NO